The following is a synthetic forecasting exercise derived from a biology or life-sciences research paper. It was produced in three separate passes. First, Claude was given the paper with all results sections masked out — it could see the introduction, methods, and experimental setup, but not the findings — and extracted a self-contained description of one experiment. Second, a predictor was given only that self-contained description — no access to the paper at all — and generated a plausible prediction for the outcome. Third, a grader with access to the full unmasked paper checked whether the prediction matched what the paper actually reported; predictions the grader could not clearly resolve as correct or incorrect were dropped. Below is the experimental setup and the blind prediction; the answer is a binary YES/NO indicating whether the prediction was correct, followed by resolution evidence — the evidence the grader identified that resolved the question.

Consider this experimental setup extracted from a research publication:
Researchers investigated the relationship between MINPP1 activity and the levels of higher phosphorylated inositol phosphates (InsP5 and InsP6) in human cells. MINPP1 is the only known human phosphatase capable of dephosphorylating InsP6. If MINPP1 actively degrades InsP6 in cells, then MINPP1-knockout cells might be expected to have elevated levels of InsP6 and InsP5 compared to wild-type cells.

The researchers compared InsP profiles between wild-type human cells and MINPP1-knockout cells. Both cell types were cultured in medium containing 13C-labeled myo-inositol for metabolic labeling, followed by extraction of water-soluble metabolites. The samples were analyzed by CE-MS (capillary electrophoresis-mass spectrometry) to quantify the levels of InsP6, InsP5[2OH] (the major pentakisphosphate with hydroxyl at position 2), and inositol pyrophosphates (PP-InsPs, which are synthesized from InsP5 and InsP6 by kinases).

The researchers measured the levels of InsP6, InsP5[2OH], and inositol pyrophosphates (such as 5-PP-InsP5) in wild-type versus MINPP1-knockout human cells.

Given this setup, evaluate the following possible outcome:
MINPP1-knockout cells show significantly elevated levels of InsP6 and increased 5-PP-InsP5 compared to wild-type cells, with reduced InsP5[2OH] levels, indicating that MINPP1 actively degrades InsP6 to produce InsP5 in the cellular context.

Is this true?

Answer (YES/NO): NO